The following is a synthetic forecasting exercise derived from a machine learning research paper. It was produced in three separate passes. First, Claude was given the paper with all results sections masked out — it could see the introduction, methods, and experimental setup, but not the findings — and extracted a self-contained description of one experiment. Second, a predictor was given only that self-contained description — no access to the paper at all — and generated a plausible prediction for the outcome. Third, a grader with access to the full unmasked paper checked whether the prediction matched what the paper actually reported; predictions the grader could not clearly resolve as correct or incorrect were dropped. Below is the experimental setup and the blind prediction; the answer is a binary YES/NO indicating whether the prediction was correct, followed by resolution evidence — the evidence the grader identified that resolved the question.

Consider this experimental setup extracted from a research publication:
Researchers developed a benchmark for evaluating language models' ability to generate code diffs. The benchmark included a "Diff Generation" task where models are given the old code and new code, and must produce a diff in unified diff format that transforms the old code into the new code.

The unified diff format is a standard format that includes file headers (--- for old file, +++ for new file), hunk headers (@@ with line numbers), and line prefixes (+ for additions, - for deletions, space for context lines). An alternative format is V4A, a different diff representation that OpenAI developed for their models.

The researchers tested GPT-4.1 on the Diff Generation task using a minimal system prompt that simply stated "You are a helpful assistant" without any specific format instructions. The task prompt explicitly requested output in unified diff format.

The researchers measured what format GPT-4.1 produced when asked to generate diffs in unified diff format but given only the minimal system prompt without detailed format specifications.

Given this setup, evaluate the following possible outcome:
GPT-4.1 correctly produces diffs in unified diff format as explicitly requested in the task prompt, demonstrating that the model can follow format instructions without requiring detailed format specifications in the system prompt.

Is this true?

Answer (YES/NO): NO